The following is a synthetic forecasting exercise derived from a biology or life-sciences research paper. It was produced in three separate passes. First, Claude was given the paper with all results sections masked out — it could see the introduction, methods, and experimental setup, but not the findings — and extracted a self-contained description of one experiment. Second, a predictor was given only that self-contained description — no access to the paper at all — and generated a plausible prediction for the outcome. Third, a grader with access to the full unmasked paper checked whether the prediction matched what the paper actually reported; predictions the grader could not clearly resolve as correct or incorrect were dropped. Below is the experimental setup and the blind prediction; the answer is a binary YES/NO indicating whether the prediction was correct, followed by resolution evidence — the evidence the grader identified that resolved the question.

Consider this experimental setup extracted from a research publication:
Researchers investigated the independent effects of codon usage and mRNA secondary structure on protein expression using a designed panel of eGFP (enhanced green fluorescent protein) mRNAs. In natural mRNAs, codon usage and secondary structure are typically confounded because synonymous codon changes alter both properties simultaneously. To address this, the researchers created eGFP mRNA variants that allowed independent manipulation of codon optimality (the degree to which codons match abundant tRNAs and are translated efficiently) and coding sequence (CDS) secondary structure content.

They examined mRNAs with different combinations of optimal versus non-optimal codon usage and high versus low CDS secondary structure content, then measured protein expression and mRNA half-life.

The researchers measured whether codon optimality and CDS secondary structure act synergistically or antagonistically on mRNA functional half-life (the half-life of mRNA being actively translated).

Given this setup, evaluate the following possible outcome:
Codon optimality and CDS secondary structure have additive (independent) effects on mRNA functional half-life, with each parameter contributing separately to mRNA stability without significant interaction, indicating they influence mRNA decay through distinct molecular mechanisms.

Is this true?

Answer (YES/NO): NO